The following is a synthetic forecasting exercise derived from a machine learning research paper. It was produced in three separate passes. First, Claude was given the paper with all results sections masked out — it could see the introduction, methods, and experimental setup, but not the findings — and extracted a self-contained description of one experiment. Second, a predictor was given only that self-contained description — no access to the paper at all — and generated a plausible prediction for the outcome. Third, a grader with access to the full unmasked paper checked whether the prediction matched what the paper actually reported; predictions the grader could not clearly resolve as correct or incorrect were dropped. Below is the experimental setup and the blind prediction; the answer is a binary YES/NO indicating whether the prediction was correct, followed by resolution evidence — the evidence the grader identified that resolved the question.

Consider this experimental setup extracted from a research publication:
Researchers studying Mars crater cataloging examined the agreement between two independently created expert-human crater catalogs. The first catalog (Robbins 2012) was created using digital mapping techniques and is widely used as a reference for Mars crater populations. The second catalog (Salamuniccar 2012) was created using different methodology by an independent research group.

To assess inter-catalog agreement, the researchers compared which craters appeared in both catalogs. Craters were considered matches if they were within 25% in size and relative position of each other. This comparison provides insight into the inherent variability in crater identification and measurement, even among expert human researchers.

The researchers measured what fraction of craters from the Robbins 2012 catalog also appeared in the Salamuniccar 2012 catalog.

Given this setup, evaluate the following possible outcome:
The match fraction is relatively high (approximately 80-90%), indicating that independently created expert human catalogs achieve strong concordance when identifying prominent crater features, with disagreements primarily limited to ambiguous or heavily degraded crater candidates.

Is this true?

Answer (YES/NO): NO